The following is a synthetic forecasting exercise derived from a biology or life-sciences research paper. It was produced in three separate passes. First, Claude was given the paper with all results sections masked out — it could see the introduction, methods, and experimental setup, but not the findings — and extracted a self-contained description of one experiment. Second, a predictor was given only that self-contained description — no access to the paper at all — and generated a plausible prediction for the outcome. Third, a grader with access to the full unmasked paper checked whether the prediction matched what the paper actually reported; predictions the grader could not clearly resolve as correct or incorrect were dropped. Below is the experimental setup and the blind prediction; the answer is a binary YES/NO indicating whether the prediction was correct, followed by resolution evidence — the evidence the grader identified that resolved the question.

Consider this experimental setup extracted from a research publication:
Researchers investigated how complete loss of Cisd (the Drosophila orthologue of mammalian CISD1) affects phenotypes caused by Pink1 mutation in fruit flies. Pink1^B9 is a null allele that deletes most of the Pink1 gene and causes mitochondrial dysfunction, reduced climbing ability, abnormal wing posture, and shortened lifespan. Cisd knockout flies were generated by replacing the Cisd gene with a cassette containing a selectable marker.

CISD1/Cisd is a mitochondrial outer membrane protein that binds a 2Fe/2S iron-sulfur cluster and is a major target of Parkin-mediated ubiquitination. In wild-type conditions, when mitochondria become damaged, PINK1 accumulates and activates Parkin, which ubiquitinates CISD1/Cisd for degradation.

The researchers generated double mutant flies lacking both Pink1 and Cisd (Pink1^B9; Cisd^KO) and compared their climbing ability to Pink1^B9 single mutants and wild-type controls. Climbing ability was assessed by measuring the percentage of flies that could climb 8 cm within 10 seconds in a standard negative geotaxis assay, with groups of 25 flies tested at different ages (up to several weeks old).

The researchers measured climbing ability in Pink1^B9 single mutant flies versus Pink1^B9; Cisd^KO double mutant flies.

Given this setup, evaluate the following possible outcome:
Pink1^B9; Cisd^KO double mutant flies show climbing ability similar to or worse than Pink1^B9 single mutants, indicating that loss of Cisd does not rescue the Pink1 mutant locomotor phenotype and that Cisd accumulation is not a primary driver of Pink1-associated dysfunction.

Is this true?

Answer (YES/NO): NO